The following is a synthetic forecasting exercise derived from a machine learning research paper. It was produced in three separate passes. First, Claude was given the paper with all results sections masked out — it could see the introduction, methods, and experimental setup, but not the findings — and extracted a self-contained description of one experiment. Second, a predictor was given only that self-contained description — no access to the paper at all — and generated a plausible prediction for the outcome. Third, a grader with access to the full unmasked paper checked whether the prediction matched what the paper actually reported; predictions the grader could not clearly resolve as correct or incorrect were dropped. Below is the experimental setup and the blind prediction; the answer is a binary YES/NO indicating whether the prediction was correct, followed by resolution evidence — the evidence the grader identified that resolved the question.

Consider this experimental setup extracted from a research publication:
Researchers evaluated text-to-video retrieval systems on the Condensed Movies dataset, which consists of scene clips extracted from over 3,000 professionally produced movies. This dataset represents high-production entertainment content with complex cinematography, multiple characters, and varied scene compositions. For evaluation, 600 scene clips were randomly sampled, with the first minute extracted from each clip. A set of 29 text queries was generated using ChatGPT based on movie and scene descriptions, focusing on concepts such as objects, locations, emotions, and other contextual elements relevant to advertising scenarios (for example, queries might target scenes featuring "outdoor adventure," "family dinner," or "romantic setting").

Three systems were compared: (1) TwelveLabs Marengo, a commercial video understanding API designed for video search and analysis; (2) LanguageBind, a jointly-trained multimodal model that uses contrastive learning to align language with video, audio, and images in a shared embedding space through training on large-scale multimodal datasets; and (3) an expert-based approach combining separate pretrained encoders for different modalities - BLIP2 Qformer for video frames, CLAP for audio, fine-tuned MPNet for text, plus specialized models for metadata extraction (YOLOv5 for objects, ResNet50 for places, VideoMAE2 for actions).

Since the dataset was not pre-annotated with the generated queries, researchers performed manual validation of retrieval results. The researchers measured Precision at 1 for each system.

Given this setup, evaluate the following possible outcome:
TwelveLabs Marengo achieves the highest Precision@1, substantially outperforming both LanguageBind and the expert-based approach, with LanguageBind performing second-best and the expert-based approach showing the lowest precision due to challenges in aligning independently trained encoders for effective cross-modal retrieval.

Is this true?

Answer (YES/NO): NO